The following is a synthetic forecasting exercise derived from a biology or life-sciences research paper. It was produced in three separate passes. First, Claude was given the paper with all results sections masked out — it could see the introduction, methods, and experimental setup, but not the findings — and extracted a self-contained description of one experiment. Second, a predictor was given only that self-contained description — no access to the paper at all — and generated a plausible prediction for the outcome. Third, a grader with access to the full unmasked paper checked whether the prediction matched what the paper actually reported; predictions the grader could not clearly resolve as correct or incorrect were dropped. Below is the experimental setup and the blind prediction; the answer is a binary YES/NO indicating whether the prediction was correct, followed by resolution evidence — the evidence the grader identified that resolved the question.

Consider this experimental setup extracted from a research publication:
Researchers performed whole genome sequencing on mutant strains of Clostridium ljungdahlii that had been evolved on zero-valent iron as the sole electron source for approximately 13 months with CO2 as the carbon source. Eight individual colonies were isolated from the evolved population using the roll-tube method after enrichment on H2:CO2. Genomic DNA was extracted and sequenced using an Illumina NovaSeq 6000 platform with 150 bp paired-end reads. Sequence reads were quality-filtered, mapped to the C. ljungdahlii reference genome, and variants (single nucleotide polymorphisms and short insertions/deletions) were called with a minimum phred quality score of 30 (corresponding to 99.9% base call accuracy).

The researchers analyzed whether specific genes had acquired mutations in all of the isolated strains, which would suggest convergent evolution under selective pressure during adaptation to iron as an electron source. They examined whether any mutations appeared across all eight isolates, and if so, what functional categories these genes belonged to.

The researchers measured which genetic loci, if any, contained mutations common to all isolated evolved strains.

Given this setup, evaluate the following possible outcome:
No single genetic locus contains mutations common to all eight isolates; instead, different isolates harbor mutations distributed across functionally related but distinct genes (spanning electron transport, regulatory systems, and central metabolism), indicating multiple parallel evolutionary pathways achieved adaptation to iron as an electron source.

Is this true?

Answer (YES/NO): NO